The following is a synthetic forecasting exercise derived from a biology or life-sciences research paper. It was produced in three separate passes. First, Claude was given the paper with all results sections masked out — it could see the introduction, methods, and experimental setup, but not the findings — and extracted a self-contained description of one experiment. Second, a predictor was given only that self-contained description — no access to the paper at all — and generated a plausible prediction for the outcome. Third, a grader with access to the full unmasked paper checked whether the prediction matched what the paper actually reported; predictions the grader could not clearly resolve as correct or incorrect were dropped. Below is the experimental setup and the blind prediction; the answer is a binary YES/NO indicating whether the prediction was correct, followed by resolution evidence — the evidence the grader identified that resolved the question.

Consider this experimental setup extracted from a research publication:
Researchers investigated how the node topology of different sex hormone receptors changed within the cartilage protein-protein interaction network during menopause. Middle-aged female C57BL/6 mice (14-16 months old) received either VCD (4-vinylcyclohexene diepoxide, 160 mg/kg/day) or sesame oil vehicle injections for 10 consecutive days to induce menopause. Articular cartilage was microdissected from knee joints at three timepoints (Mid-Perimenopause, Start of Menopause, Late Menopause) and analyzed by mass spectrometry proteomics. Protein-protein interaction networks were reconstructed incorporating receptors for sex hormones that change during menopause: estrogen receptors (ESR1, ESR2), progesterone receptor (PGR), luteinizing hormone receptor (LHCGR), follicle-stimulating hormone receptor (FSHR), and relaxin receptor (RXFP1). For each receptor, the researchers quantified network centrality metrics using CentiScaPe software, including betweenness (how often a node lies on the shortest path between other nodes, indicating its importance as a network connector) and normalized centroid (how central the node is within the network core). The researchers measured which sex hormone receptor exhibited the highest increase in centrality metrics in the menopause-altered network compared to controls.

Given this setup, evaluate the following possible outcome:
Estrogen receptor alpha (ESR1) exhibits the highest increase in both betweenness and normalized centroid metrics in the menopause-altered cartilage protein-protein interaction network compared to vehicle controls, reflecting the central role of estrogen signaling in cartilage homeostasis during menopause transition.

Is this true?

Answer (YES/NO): NO